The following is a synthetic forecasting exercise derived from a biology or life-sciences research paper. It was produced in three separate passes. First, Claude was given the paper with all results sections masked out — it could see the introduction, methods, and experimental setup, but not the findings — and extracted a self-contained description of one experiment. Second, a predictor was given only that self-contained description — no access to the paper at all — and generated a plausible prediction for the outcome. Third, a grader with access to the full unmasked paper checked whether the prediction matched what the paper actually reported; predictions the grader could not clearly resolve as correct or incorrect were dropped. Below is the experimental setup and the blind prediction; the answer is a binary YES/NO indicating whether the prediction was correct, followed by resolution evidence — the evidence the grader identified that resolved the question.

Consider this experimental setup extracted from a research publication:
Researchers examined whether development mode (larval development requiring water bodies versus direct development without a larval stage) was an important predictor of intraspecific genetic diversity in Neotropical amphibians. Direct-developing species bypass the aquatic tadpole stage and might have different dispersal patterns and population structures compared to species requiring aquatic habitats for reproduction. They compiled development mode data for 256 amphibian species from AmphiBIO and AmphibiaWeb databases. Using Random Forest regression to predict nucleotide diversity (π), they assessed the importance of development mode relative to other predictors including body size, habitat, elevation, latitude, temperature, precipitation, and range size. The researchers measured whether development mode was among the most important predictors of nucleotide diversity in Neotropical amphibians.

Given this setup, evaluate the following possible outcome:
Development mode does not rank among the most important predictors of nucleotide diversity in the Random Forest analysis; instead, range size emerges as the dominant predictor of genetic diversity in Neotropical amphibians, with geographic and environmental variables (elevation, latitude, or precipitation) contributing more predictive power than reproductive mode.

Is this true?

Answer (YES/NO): YES